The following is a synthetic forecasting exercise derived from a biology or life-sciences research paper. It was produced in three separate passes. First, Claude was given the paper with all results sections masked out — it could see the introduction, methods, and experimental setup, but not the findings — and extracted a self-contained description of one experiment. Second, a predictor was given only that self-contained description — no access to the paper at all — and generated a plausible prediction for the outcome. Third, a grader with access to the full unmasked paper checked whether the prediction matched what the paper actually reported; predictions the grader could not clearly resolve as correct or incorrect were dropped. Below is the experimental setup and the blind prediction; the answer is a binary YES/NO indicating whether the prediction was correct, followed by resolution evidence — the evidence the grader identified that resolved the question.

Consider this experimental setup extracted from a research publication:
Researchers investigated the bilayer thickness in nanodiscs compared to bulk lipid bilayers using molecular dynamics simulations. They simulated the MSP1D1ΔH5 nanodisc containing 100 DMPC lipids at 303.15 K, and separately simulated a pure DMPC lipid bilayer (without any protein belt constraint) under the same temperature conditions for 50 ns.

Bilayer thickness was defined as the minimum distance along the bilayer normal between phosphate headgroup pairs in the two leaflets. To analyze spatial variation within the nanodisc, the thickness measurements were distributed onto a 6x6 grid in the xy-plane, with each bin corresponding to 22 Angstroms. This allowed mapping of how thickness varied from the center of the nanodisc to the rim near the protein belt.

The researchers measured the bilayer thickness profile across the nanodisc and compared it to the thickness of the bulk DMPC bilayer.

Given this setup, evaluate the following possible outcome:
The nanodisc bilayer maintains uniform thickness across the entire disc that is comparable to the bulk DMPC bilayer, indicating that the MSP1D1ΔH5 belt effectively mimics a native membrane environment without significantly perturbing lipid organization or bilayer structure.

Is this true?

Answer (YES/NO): NO